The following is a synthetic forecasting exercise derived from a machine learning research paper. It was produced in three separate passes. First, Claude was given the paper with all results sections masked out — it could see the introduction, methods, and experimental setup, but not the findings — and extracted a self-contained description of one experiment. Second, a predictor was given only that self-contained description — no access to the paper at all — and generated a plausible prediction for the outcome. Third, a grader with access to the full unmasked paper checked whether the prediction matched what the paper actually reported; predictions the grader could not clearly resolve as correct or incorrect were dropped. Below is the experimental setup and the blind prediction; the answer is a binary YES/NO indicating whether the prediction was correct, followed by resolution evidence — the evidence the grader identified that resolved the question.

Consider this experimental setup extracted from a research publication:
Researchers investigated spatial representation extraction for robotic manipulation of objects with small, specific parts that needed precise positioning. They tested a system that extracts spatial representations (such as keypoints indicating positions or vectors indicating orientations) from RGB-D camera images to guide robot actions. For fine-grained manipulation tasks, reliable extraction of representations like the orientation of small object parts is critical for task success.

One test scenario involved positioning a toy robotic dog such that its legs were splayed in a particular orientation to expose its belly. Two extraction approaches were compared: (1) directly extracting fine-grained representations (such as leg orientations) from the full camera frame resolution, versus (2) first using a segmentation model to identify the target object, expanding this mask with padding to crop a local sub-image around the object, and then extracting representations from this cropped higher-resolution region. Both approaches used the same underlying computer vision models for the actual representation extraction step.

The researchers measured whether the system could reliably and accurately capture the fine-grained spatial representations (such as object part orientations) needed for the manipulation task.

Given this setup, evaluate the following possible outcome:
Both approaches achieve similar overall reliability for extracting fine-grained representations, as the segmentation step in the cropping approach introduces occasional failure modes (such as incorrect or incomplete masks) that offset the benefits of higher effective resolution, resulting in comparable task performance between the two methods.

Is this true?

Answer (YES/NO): NO